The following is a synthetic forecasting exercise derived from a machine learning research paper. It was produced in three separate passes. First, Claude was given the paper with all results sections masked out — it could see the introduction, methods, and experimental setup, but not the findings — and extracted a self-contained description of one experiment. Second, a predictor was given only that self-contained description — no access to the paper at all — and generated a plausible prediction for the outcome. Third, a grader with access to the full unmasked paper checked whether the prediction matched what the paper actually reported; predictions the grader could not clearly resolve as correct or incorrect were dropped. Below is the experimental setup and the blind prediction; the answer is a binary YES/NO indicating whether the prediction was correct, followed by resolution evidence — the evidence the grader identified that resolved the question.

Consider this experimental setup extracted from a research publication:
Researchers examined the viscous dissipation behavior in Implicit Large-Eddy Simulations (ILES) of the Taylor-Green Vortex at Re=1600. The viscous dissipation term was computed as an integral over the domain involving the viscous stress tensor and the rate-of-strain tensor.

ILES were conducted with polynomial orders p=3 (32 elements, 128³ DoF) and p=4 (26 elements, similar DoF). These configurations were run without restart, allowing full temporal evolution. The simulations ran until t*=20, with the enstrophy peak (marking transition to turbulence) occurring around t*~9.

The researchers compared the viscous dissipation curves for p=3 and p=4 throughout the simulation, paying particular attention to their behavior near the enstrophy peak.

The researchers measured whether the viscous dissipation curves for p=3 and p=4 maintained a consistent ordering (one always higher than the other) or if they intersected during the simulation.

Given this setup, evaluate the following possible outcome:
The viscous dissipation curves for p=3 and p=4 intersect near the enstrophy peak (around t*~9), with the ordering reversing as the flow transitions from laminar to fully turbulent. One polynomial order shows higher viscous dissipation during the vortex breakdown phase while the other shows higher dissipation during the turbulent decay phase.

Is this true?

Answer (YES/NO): YES